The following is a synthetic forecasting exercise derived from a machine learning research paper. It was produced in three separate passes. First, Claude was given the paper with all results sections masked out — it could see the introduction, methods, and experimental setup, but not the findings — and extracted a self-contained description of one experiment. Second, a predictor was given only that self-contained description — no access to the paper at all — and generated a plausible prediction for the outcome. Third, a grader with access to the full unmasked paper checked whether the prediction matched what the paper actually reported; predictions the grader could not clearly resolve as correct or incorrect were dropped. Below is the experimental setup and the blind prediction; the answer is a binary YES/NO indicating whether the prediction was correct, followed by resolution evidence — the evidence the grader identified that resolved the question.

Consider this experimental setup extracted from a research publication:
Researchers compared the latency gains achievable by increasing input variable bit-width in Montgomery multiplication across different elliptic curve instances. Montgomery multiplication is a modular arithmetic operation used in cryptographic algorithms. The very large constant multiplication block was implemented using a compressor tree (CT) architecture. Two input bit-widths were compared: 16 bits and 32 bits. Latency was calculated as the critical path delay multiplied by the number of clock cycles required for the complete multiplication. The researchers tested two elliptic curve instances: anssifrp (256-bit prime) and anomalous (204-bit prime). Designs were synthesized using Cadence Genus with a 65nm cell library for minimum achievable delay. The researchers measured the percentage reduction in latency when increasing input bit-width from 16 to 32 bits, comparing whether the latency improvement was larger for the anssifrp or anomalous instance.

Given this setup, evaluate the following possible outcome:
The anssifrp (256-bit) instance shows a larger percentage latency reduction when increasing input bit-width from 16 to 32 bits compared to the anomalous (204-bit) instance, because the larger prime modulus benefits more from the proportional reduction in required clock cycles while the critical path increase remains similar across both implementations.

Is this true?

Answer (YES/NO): YES